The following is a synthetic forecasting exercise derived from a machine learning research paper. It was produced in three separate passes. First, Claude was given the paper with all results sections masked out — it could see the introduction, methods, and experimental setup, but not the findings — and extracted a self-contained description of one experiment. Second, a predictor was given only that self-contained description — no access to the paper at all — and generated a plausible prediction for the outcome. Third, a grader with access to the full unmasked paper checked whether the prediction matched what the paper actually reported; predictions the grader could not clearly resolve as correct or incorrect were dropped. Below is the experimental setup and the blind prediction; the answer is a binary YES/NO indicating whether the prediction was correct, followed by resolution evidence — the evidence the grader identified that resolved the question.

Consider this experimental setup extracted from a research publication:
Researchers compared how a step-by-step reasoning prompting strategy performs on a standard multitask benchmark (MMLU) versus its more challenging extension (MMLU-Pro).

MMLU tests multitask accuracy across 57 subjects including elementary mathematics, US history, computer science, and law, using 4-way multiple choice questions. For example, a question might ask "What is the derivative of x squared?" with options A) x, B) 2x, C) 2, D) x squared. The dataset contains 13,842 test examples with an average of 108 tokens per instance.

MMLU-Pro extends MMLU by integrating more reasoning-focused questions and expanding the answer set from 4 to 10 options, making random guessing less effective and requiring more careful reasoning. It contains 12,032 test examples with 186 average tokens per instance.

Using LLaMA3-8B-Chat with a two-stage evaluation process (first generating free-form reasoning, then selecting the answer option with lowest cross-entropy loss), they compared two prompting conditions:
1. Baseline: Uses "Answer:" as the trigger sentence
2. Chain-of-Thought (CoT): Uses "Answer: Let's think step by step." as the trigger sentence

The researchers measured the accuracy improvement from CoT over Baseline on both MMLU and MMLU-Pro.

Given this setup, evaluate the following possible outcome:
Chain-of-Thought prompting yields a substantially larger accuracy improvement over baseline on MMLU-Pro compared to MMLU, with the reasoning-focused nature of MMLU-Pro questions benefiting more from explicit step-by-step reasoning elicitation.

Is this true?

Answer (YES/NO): NO